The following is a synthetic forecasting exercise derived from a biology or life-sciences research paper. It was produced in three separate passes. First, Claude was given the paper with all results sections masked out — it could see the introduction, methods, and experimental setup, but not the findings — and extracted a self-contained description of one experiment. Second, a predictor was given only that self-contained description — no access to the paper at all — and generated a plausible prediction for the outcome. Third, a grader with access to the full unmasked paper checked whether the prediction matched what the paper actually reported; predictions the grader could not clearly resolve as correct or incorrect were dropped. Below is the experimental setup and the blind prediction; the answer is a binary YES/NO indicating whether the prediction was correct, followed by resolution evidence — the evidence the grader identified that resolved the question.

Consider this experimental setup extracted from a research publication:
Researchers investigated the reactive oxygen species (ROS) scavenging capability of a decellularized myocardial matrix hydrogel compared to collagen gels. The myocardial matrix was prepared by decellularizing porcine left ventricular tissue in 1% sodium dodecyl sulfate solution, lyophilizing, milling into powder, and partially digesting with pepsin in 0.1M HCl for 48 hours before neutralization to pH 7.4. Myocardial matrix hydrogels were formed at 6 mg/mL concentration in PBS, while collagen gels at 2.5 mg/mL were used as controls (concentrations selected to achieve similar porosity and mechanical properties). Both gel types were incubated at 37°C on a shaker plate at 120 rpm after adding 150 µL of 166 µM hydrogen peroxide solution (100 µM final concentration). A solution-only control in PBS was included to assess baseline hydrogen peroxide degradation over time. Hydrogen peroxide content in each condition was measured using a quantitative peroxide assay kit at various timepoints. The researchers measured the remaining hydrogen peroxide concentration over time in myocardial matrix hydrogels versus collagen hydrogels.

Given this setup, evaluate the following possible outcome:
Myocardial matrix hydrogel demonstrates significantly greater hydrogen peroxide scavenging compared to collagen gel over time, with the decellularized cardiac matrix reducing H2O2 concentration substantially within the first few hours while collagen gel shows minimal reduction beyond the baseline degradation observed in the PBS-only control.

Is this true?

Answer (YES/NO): NO